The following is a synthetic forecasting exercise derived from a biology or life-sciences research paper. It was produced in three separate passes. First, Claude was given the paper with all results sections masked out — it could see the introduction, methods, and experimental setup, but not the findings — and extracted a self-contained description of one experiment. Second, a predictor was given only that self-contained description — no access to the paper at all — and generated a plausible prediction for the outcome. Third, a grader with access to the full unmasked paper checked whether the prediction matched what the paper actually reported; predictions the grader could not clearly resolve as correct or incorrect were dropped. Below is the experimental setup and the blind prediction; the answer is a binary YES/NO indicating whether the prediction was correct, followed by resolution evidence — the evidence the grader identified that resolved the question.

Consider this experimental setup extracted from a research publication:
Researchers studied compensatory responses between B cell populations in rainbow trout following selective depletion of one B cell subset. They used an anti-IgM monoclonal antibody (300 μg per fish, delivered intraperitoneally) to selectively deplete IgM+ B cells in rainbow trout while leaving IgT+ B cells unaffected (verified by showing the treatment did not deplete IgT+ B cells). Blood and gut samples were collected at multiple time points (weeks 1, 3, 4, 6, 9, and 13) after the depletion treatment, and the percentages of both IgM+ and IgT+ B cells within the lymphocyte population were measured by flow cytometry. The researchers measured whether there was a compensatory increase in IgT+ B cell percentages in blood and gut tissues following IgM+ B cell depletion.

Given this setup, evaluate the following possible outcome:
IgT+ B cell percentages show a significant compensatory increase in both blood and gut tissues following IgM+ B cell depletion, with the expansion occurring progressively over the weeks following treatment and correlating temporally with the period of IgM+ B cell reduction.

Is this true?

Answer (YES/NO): NO